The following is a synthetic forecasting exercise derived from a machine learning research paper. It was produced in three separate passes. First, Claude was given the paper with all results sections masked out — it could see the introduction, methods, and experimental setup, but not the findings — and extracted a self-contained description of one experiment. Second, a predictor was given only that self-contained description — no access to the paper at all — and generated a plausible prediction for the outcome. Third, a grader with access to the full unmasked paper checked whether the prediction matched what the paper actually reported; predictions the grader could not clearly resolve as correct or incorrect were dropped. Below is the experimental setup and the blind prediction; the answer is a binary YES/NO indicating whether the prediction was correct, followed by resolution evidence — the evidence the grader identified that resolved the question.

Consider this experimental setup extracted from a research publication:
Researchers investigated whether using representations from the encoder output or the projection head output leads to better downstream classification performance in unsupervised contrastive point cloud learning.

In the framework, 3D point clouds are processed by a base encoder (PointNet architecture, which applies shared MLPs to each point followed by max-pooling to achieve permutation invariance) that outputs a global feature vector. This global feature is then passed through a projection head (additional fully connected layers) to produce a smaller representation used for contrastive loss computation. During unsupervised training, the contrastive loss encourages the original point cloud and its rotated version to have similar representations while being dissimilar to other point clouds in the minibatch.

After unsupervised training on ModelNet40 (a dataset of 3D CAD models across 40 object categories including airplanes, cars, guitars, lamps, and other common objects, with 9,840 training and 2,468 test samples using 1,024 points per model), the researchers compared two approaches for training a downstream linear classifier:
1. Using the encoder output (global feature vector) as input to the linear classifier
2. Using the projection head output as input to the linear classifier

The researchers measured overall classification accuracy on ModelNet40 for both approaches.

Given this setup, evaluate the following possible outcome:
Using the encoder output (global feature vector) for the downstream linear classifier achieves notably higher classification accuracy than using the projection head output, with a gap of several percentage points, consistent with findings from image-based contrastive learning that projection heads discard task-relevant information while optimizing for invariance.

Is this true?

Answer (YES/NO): NO